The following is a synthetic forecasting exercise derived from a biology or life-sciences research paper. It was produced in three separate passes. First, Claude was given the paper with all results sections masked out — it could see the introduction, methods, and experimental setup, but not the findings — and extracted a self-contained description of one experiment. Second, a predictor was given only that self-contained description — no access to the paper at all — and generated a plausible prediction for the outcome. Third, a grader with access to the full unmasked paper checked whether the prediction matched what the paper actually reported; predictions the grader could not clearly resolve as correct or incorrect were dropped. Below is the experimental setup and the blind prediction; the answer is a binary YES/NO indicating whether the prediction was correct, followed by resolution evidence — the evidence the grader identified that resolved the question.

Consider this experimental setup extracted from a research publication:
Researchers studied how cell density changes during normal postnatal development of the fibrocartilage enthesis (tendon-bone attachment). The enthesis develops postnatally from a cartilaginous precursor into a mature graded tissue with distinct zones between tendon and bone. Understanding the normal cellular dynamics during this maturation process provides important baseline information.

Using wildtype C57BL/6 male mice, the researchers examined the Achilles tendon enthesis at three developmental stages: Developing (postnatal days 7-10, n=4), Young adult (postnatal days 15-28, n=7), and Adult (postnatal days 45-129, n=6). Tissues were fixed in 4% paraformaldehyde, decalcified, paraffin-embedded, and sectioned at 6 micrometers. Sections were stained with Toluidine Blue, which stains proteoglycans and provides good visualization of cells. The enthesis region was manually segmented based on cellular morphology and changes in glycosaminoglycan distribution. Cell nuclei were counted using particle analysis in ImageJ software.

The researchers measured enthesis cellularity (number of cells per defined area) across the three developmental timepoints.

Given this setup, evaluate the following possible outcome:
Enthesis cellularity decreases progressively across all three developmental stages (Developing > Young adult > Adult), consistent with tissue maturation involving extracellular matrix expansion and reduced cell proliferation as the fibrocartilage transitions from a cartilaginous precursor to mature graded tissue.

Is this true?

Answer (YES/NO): YES